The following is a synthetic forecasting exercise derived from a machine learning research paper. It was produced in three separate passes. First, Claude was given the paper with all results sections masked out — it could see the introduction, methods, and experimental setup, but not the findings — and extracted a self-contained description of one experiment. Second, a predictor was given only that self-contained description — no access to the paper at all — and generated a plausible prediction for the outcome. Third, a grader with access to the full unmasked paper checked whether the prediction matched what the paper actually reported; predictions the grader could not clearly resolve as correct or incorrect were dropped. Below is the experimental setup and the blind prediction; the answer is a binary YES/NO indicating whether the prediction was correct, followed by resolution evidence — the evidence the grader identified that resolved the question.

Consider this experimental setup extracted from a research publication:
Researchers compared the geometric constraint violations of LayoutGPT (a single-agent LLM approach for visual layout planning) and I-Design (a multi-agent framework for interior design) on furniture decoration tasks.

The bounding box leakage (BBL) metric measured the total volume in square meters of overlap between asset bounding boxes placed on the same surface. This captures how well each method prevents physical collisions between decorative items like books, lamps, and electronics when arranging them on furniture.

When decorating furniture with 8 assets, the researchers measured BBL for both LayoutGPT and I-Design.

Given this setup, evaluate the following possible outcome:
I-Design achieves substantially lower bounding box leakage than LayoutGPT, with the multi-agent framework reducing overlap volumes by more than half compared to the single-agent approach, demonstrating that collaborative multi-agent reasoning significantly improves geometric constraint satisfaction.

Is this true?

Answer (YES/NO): NO